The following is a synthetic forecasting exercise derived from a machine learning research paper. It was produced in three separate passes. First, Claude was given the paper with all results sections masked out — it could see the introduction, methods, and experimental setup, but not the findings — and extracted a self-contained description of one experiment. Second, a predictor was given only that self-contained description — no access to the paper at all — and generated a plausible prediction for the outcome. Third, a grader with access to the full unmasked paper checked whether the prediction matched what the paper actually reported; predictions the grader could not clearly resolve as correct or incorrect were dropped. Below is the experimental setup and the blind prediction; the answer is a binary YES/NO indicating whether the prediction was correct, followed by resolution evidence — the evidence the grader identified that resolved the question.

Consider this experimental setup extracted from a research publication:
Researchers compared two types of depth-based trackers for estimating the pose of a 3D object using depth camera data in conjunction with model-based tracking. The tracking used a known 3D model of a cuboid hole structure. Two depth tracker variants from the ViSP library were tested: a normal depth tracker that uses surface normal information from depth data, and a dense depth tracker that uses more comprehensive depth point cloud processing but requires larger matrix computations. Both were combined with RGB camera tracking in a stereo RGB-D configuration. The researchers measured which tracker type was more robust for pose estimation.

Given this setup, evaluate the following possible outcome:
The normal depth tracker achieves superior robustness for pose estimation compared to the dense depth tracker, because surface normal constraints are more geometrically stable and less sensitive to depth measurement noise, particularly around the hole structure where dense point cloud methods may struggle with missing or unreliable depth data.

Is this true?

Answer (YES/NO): NO